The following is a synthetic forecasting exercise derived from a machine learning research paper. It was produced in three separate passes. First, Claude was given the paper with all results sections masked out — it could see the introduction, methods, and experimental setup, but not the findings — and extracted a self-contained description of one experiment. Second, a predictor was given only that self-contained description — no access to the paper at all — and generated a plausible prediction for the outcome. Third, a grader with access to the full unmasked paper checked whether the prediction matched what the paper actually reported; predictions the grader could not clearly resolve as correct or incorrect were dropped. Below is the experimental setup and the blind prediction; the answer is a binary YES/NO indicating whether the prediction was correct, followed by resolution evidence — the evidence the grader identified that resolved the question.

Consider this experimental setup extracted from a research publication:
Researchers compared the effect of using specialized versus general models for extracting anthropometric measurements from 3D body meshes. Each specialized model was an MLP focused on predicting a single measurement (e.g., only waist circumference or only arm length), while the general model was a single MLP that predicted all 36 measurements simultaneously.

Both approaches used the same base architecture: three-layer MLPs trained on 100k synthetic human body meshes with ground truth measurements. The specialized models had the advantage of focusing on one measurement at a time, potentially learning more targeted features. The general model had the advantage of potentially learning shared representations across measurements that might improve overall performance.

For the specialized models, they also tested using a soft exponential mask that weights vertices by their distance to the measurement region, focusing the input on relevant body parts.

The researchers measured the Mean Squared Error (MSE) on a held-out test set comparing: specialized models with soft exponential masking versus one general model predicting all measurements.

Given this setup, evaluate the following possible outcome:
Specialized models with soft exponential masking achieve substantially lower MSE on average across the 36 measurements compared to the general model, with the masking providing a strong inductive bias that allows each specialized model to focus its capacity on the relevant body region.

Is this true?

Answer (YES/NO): YES